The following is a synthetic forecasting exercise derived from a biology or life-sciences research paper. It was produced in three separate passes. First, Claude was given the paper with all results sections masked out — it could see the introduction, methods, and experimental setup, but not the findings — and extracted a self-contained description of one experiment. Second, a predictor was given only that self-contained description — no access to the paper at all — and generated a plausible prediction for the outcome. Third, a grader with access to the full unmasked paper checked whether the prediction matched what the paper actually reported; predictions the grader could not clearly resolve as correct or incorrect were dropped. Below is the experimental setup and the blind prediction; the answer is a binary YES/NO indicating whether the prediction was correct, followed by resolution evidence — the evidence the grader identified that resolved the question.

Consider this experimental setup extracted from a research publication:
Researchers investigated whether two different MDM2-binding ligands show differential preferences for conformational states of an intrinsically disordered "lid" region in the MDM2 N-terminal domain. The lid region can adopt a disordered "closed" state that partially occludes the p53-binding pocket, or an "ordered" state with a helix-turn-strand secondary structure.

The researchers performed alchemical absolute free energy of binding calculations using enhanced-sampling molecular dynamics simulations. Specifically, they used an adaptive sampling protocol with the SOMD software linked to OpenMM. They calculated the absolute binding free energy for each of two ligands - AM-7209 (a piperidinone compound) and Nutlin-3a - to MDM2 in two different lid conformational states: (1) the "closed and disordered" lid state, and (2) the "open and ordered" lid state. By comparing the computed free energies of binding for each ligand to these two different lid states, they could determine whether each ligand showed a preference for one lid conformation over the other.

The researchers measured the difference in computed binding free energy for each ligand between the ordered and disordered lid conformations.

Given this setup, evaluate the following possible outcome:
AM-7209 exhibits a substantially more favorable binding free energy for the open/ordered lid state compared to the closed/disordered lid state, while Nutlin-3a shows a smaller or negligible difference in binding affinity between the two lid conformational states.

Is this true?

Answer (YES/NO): YES